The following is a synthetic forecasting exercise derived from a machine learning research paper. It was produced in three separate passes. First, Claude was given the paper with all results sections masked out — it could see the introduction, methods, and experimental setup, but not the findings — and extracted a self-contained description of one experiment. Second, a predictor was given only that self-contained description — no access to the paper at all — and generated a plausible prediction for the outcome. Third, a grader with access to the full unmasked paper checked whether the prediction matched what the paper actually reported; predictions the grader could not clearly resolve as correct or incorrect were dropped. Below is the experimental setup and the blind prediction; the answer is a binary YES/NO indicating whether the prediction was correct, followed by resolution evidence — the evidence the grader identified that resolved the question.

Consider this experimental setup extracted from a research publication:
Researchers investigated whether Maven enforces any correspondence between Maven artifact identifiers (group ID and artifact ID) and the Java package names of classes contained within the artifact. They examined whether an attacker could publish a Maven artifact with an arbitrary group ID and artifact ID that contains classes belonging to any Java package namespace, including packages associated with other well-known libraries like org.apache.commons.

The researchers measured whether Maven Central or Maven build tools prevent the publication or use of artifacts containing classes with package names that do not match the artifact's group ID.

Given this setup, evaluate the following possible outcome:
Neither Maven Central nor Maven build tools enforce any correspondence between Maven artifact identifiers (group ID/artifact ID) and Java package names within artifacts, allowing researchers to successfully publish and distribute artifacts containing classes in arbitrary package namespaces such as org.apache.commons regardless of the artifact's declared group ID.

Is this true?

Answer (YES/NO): YES